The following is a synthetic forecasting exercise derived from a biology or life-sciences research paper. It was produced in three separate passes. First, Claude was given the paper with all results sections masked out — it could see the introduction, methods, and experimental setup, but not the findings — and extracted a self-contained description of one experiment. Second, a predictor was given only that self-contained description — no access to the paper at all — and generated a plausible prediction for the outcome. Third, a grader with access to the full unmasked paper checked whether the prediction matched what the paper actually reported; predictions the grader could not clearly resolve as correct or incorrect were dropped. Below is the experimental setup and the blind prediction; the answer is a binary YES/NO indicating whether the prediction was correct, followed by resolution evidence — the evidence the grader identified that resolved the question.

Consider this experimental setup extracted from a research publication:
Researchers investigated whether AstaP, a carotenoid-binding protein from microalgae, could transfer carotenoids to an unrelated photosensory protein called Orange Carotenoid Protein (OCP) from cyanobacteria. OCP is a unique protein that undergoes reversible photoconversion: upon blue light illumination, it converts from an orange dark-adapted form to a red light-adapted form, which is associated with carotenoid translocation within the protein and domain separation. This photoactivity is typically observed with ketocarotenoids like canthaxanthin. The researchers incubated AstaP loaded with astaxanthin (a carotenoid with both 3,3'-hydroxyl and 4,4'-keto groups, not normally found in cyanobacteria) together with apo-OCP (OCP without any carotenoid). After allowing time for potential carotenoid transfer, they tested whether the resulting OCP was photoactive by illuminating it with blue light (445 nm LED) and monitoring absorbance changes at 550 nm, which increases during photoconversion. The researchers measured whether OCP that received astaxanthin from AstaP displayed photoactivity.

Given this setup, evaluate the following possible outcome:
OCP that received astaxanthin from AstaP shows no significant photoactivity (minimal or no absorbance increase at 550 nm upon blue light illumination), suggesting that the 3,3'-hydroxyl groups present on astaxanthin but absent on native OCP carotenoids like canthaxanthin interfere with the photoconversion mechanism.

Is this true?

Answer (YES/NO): NO